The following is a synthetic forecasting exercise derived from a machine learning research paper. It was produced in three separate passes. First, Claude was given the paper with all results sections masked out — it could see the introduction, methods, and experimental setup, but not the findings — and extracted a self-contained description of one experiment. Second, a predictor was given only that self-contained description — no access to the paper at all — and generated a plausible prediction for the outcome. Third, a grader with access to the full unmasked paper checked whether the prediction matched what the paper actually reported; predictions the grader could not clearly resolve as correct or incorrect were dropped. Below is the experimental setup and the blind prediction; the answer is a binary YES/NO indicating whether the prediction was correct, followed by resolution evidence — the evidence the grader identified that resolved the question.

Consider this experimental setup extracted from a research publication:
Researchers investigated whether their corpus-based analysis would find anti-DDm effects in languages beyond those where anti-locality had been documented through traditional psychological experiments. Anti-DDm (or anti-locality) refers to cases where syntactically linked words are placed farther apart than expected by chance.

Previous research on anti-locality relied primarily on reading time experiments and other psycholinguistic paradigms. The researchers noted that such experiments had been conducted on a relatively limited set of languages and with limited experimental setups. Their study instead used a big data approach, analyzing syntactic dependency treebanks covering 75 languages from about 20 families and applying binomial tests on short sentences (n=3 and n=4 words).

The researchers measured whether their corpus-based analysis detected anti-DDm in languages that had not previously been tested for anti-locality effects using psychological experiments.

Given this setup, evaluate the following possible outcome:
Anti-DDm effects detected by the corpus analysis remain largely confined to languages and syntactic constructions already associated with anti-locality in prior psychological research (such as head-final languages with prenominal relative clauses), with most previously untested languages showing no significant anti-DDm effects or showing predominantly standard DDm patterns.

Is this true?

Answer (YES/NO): NO